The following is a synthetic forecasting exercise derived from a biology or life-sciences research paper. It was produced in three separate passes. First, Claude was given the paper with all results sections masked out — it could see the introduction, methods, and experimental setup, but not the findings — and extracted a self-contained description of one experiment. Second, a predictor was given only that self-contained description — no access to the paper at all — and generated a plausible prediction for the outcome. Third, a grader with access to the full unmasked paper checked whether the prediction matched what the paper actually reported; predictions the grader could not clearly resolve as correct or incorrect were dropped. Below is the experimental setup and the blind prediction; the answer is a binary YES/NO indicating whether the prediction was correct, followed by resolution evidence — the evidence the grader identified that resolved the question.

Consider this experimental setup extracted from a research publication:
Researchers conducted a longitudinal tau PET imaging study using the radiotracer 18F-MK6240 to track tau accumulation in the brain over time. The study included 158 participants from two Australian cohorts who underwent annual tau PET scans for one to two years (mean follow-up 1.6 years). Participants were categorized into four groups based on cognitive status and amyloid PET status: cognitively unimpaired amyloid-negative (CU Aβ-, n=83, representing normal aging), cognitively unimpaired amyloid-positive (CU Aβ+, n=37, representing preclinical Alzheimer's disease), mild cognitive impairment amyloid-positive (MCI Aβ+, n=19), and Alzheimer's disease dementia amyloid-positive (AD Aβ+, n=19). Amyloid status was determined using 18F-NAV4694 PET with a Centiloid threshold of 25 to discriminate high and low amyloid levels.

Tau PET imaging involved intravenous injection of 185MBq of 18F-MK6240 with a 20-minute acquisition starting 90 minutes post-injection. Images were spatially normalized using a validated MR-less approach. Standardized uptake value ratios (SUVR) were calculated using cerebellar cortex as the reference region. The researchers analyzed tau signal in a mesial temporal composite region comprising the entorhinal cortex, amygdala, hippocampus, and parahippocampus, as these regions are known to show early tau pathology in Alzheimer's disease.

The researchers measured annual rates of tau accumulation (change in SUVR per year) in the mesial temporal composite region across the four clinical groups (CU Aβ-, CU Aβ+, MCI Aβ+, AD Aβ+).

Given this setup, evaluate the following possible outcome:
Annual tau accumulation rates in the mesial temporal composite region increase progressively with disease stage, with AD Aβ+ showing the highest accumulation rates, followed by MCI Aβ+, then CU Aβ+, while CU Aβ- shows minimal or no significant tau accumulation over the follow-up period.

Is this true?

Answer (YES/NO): NO